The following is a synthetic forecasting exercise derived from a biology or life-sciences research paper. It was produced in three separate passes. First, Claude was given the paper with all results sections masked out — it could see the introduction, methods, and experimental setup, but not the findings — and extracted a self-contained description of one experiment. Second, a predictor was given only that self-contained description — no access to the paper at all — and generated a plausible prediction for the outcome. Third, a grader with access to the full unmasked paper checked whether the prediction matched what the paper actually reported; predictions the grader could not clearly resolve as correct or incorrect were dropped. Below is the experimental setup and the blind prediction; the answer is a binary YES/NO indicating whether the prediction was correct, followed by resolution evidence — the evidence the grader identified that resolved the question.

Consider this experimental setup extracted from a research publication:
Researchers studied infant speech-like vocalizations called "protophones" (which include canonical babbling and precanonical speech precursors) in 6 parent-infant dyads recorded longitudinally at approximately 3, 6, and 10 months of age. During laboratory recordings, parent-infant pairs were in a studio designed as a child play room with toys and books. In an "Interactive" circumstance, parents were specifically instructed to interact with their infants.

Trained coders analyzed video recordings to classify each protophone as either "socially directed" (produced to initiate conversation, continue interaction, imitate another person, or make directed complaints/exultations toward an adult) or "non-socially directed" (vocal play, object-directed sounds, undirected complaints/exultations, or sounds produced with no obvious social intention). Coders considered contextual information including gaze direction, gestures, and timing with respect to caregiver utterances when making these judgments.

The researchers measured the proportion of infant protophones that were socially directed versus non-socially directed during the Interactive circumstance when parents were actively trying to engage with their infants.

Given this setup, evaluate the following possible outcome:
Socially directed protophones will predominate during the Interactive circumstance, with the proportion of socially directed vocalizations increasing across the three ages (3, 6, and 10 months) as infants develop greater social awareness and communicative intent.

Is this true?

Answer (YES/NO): NO